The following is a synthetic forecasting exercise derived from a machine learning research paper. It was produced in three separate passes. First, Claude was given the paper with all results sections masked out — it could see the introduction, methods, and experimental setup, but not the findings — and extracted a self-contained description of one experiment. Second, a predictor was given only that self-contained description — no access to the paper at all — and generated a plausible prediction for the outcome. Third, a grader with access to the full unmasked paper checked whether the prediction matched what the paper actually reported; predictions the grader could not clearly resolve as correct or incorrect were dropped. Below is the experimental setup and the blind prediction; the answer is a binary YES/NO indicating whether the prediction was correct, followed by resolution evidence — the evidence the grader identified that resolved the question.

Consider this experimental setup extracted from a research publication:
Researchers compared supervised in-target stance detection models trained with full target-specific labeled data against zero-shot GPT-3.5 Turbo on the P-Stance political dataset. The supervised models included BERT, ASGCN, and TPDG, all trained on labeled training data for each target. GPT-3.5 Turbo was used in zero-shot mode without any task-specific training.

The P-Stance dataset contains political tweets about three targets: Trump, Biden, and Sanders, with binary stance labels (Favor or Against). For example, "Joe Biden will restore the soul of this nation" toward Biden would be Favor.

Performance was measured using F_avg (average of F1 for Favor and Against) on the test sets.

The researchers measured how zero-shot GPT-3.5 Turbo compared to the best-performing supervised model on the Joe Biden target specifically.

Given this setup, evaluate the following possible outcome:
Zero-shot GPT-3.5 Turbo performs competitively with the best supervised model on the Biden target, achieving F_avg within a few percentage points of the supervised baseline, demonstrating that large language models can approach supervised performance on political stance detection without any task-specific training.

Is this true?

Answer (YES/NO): NO